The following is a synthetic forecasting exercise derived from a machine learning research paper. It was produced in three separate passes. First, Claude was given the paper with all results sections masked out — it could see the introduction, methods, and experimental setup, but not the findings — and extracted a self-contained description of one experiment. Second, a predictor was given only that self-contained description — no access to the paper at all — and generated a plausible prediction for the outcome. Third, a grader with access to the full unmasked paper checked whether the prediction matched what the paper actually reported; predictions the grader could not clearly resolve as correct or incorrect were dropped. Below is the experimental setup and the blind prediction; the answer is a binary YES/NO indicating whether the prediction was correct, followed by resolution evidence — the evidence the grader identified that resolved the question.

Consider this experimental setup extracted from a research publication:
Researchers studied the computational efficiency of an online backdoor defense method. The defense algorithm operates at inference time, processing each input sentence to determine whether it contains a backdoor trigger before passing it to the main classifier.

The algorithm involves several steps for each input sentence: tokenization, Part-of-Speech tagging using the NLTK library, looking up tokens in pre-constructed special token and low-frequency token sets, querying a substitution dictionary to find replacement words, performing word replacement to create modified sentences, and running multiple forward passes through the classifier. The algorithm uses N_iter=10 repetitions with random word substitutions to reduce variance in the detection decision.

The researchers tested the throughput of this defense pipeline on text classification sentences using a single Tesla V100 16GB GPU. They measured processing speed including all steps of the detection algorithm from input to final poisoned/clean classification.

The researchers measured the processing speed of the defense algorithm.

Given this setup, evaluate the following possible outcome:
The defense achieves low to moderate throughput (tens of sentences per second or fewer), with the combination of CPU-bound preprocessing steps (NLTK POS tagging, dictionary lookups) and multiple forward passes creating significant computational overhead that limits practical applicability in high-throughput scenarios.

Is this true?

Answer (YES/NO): YES